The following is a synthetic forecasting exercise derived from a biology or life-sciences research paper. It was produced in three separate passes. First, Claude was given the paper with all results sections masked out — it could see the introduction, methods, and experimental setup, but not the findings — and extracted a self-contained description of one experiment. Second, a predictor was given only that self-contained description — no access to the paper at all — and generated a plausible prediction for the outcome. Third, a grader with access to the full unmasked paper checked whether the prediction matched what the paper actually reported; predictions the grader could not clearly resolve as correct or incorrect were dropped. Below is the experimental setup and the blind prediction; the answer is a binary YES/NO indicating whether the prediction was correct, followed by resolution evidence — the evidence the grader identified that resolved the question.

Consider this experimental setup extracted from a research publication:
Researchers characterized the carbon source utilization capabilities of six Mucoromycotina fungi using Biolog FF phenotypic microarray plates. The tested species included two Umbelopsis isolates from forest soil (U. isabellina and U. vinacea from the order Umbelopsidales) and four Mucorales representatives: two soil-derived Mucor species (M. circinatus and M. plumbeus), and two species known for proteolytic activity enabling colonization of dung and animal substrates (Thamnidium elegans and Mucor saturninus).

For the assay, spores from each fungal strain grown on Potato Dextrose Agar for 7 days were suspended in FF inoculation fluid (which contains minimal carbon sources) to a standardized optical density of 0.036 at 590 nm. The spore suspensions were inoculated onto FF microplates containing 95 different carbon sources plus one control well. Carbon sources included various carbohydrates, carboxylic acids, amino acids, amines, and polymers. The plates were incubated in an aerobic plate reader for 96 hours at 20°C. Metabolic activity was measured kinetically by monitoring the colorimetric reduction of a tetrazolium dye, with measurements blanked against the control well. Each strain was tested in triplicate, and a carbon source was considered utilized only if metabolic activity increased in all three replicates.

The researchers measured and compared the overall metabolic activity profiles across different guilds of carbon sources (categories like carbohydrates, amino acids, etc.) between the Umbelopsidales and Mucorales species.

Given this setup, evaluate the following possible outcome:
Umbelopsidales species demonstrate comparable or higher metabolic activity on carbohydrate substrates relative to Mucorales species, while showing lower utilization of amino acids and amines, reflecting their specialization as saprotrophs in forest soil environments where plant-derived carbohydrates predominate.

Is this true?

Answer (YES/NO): YES